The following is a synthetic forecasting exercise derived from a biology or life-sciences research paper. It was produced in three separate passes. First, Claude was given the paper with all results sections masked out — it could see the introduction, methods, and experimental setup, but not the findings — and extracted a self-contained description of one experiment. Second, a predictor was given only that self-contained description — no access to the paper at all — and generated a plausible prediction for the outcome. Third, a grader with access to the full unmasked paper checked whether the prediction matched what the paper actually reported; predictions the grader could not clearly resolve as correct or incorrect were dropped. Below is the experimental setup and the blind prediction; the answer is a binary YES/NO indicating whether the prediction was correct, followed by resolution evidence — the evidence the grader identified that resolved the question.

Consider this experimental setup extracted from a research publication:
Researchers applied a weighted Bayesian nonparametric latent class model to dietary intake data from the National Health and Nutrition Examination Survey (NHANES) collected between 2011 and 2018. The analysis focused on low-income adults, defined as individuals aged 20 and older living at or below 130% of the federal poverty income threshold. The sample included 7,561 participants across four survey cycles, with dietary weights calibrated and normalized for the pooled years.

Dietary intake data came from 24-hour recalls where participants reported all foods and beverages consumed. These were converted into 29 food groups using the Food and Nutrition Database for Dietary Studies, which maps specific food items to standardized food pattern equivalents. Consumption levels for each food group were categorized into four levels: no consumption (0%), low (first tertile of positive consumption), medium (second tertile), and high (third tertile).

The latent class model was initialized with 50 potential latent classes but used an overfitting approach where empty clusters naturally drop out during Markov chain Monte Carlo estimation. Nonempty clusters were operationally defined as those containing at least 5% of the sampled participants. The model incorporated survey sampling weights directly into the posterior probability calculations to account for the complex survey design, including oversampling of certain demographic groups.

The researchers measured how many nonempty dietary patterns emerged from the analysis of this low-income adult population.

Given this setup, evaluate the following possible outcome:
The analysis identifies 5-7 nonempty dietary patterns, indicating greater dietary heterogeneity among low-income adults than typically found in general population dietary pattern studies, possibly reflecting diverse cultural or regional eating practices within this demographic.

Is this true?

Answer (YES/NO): YES